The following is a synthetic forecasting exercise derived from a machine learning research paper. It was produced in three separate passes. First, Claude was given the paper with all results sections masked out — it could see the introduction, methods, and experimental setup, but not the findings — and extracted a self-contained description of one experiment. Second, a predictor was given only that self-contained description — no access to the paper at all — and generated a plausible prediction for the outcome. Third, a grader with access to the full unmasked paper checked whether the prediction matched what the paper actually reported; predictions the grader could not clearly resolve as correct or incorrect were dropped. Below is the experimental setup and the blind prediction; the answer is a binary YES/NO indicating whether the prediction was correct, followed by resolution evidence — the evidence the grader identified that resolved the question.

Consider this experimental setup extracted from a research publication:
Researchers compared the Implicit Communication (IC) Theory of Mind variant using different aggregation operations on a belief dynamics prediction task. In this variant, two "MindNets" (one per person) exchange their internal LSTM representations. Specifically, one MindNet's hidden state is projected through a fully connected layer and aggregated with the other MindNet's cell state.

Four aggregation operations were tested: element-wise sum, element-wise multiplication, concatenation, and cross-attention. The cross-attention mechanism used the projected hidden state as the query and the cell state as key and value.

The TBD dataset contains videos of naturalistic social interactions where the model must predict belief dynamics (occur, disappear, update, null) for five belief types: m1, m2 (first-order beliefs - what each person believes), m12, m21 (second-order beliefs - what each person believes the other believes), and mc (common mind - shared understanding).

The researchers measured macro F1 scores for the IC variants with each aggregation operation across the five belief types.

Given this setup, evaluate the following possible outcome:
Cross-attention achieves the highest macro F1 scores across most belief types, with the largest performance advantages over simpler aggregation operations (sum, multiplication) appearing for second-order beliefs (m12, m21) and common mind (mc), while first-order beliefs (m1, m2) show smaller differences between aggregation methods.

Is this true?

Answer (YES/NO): NO